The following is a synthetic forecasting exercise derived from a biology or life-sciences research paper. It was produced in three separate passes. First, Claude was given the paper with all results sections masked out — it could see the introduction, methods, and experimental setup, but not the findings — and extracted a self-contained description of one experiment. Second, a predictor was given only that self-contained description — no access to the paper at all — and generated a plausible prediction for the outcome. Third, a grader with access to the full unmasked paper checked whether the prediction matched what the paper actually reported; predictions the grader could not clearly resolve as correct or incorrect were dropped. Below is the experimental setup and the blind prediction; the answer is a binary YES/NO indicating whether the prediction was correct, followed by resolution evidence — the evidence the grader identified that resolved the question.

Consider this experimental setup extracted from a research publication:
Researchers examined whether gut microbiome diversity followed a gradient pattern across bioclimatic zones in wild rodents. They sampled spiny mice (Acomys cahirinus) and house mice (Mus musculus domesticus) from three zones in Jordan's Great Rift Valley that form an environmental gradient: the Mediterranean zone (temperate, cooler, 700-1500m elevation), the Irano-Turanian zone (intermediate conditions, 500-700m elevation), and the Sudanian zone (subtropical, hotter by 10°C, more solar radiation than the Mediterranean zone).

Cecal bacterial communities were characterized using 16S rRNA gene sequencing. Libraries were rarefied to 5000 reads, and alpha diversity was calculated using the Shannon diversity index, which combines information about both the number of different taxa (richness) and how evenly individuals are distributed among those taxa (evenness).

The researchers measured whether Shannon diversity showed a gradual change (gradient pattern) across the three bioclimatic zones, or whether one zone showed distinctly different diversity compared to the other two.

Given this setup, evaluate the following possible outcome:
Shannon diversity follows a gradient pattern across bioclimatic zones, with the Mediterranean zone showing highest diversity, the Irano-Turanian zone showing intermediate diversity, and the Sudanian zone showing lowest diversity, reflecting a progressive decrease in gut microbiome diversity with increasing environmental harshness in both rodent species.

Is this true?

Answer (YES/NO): NO